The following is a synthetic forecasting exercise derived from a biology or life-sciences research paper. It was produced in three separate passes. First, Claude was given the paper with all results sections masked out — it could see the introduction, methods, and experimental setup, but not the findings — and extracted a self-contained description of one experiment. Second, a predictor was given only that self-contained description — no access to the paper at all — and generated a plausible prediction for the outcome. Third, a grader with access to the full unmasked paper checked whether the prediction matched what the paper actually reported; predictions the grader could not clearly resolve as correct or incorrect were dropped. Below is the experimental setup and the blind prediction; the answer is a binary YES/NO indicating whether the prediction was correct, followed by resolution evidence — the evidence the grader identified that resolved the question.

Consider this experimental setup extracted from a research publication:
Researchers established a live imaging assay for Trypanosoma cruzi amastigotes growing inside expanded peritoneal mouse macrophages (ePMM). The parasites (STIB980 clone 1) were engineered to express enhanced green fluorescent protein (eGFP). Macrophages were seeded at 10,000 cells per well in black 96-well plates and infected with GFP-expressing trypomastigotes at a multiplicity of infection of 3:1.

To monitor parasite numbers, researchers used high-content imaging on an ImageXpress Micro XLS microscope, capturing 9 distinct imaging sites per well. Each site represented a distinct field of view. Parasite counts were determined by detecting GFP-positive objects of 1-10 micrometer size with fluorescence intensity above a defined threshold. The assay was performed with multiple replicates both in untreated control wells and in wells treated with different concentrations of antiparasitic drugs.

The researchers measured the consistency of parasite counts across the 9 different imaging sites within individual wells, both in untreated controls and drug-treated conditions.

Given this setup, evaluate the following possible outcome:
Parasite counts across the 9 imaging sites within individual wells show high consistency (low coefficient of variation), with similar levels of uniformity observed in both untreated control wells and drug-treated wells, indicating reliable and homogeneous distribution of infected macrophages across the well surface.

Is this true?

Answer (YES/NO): NO